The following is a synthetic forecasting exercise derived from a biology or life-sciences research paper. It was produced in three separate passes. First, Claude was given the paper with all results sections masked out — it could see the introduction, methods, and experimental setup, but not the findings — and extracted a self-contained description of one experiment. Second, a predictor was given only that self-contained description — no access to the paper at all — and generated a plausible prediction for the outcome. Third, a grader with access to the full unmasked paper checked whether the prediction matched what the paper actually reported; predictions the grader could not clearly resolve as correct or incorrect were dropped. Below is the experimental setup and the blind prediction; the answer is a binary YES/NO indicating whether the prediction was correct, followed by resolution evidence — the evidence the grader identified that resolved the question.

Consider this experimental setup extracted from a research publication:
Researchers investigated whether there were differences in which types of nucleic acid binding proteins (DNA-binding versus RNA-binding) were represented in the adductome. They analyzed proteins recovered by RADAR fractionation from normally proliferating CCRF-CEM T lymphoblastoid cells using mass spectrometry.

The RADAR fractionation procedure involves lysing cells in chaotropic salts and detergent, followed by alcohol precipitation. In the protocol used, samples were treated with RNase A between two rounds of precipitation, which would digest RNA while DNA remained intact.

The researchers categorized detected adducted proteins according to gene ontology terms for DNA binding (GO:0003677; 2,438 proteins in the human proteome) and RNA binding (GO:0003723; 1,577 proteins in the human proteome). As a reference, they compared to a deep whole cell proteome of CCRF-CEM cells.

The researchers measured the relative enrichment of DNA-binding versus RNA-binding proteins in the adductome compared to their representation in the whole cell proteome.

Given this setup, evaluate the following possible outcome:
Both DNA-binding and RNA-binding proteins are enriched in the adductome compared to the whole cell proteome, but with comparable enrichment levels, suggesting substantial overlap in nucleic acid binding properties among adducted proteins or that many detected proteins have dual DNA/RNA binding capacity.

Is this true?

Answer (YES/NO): NO